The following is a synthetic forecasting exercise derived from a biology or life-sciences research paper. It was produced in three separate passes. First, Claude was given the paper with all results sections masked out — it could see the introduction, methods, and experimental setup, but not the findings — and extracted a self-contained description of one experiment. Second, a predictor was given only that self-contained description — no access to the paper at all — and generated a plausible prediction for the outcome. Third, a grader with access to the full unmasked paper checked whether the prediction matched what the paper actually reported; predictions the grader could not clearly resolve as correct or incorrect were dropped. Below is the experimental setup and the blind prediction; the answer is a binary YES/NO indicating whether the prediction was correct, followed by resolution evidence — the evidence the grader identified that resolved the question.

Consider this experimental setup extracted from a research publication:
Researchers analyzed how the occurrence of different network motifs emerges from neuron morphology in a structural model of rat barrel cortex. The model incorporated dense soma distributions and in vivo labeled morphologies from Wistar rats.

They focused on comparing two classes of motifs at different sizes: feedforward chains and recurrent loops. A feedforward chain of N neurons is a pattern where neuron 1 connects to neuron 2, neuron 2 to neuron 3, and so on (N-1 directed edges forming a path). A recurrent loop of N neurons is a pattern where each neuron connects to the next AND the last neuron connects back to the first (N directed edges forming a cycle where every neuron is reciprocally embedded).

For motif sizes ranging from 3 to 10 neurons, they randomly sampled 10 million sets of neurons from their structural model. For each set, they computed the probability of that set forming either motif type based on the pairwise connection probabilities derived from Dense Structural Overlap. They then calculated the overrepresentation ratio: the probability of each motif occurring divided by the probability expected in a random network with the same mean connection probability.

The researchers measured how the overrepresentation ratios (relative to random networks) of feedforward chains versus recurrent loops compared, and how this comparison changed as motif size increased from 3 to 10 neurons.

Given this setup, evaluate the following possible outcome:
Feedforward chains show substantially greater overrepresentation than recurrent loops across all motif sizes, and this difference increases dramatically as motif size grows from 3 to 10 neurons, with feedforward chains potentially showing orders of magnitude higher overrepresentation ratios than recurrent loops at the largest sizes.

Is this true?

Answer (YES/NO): NO